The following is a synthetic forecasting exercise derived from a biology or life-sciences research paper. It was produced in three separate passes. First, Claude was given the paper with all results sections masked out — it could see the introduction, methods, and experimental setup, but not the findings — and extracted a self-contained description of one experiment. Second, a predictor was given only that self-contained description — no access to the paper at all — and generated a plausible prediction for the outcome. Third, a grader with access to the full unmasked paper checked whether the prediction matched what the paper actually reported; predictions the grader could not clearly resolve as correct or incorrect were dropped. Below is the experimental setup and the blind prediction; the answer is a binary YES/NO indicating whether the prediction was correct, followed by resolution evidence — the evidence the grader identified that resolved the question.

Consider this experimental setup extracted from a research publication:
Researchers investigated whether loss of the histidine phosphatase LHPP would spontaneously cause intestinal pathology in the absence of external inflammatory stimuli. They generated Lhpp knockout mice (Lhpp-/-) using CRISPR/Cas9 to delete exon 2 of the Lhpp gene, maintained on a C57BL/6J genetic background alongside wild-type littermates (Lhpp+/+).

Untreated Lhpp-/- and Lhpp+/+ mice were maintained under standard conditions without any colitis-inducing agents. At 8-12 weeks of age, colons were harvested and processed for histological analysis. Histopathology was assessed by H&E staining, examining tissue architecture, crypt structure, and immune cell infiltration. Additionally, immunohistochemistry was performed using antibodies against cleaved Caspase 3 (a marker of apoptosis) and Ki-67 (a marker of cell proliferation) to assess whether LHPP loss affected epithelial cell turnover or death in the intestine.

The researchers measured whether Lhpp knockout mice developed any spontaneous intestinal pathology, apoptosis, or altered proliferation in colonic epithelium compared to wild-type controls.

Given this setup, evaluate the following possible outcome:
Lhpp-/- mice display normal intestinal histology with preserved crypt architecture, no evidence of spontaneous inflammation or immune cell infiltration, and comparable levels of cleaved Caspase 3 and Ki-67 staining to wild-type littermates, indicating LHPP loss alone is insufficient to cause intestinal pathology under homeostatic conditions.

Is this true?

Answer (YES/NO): YES